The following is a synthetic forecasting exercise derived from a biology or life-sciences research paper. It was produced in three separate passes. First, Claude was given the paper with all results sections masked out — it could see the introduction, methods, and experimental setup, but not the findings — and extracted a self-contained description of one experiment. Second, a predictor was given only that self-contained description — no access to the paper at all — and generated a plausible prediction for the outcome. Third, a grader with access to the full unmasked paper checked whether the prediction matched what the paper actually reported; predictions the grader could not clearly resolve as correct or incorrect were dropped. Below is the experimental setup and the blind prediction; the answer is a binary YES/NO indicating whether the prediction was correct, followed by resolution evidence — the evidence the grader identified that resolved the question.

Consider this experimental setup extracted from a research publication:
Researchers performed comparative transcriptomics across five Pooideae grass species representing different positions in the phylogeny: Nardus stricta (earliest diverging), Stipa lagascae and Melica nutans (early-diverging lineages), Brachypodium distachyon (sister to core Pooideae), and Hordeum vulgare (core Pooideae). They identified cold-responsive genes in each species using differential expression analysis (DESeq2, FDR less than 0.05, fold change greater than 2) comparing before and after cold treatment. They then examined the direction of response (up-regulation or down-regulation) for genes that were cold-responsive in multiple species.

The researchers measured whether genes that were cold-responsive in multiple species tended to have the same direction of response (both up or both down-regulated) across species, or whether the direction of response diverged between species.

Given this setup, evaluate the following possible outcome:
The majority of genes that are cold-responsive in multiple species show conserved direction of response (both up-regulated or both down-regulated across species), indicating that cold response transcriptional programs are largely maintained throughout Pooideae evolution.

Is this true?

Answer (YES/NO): NO